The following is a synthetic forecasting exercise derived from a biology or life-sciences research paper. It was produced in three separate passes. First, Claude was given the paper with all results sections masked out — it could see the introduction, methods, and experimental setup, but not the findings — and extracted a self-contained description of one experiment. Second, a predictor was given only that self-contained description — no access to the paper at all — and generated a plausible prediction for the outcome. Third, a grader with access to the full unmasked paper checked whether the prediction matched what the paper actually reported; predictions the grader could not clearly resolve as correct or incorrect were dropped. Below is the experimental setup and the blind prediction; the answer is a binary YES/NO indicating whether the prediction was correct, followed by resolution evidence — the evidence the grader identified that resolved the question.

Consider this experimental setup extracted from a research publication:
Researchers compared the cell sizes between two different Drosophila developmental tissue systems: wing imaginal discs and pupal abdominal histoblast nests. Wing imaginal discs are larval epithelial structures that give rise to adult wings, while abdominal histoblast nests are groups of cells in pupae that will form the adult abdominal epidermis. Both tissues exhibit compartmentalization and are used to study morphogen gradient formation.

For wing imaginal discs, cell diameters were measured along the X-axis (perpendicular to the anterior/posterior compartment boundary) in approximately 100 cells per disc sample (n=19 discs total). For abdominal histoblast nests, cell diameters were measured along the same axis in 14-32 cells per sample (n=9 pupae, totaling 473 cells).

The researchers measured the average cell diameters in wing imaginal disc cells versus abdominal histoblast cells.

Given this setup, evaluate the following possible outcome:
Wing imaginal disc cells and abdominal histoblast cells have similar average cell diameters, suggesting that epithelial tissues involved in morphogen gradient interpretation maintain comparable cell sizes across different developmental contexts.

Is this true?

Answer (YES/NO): NO